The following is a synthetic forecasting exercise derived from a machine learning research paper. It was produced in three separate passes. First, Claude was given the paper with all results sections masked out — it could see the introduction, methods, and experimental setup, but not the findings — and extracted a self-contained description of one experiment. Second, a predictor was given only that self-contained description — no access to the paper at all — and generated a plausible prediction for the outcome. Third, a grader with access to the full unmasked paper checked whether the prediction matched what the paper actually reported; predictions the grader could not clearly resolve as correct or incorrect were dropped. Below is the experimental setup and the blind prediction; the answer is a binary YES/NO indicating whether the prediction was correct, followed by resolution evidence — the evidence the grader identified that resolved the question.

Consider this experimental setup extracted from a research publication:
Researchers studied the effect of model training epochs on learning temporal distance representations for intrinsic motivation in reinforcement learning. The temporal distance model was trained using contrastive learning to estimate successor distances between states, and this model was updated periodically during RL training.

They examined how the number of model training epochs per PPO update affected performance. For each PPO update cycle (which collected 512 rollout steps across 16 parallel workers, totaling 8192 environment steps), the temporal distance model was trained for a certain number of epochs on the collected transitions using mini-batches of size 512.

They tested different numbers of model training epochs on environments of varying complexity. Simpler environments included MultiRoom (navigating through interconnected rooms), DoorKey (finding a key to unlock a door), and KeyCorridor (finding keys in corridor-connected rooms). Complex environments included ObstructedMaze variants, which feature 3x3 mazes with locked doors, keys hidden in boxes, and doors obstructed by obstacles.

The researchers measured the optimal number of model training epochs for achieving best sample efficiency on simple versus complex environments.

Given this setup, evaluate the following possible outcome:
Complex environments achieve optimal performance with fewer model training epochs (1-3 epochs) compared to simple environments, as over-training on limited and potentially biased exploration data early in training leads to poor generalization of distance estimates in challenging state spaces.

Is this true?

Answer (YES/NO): NO